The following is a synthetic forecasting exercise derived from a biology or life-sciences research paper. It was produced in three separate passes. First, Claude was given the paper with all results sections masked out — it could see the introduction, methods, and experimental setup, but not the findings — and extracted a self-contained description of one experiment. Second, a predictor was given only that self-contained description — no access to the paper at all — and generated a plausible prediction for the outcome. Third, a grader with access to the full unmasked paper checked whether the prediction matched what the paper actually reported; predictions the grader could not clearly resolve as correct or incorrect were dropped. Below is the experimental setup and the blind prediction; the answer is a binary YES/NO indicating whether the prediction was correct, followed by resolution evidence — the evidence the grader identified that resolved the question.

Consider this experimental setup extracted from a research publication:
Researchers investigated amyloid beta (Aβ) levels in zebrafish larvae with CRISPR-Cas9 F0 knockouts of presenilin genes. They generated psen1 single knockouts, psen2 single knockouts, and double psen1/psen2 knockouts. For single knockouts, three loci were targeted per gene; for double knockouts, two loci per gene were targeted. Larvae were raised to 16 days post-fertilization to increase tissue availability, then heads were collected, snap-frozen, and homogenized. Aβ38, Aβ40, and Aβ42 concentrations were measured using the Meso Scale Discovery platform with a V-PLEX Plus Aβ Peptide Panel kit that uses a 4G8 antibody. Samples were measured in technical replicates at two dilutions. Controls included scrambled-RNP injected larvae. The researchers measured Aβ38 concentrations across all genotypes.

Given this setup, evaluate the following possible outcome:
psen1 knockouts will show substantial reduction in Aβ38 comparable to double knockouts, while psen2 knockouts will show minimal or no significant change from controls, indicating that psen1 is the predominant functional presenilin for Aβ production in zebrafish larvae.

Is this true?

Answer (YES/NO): NO